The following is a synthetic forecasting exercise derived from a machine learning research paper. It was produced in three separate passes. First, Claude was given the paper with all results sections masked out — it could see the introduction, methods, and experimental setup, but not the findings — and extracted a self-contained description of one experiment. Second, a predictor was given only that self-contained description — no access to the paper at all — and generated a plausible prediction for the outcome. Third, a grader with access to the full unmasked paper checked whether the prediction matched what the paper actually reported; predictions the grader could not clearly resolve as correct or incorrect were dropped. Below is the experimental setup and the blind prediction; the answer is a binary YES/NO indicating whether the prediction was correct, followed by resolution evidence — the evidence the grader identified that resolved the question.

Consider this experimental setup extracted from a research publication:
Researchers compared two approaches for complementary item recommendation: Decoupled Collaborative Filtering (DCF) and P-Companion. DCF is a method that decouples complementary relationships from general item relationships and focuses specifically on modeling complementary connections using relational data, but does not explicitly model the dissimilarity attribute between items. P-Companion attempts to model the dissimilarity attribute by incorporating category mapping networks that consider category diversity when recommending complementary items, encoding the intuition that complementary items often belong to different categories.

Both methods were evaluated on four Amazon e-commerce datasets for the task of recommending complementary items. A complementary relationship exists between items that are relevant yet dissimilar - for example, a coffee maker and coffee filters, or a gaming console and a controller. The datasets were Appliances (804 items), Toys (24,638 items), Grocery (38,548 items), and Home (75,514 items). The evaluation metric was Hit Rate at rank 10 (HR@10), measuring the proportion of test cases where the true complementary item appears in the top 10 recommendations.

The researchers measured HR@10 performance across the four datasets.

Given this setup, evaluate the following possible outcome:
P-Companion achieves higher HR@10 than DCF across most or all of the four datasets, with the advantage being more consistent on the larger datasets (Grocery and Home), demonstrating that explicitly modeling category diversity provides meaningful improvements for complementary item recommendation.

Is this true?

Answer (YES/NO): NO